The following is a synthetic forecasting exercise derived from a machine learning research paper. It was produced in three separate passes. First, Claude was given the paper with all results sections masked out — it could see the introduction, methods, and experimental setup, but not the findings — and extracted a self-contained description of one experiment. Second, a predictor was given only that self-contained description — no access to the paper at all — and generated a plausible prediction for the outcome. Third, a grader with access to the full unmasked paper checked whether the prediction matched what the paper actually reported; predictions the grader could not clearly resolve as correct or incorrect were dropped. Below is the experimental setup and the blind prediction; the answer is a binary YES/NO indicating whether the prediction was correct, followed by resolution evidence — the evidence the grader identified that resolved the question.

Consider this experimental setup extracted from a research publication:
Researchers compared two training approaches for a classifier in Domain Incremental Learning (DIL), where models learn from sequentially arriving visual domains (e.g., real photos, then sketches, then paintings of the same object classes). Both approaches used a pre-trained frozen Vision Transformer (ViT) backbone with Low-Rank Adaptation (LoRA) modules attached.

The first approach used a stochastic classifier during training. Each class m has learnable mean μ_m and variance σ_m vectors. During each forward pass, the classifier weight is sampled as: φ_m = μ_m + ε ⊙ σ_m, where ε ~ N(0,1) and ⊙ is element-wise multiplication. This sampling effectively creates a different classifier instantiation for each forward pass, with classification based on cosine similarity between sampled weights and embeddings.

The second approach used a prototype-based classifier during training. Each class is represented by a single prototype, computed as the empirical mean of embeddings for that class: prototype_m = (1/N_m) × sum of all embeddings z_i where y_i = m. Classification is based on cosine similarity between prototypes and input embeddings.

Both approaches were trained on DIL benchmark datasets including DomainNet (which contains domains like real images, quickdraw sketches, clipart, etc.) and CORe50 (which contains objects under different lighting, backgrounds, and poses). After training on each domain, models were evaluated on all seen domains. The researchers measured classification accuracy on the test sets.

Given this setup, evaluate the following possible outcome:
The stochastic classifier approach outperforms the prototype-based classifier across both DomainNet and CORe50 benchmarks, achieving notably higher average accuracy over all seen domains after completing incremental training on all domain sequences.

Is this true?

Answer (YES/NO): NO